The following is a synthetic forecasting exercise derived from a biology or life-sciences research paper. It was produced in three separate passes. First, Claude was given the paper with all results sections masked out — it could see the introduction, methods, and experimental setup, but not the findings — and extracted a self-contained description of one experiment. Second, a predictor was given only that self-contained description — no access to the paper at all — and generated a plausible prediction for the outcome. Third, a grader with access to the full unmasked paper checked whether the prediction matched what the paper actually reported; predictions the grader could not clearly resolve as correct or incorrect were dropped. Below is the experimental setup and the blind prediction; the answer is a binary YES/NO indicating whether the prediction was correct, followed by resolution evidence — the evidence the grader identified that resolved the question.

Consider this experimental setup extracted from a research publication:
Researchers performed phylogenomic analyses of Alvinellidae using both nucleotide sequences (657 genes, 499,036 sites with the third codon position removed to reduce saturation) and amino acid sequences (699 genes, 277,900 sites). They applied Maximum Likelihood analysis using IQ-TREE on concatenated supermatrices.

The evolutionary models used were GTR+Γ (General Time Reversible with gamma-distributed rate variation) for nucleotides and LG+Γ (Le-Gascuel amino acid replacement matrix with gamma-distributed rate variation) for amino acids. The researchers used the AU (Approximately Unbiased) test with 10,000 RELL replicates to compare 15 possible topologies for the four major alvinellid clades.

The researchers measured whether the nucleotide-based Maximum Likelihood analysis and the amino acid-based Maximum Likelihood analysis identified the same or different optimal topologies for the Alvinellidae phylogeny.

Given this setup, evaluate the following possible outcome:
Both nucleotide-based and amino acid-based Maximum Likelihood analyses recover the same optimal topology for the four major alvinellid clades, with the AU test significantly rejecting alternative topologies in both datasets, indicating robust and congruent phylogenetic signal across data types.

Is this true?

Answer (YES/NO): NO